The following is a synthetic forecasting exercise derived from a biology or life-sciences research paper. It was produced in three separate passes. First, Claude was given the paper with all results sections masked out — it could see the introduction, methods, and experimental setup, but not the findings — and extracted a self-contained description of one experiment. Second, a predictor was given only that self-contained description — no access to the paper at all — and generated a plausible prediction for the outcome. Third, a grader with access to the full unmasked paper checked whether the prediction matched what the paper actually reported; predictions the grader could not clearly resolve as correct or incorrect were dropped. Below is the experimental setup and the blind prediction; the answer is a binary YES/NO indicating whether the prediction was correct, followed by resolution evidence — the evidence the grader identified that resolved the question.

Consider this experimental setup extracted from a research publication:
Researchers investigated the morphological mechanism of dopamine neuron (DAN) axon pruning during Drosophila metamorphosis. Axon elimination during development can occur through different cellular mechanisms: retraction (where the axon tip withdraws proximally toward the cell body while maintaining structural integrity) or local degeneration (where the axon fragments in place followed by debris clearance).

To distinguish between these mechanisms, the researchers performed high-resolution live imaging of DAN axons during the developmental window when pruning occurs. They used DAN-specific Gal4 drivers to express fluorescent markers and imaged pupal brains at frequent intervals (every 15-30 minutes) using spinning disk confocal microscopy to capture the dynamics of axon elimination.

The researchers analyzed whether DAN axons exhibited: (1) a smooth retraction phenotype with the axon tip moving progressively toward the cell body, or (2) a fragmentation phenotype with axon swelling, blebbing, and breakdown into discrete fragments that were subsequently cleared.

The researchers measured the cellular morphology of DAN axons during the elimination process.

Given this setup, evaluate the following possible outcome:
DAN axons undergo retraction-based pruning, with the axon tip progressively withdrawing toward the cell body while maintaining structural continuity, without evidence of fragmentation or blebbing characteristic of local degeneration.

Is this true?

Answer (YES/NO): NO